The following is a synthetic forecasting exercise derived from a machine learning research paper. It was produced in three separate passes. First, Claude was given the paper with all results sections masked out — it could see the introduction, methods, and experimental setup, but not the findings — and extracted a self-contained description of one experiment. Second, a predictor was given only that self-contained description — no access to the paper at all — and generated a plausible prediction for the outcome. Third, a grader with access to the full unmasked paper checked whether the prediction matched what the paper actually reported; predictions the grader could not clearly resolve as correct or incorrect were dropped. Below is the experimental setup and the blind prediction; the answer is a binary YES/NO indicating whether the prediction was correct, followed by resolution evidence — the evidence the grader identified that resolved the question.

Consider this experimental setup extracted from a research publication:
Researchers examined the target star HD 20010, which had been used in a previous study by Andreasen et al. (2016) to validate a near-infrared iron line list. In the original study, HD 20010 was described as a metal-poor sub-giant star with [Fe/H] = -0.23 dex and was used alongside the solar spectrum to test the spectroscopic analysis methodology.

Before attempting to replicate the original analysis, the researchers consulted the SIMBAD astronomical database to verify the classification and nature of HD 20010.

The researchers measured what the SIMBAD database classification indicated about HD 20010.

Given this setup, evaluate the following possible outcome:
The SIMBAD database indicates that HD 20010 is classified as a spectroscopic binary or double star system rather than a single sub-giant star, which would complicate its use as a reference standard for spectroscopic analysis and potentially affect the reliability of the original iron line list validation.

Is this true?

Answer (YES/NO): YES